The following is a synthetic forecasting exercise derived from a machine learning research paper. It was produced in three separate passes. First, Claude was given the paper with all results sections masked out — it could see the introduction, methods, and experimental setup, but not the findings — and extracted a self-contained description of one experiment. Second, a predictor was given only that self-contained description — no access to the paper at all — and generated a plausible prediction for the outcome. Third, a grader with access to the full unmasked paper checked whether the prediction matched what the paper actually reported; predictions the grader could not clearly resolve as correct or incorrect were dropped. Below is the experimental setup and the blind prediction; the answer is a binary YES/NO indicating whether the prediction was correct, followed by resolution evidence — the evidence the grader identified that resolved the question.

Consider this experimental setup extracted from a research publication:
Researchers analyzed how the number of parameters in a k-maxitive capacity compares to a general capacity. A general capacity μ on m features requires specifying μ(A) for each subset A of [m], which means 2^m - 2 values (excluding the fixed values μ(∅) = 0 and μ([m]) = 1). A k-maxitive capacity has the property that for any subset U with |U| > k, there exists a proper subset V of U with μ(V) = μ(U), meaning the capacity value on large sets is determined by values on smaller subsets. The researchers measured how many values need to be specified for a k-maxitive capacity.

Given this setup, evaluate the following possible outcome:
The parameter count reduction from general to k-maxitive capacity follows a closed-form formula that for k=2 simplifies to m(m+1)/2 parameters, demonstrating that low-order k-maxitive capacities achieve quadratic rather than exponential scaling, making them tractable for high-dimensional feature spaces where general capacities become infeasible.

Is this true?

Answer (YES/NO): YES